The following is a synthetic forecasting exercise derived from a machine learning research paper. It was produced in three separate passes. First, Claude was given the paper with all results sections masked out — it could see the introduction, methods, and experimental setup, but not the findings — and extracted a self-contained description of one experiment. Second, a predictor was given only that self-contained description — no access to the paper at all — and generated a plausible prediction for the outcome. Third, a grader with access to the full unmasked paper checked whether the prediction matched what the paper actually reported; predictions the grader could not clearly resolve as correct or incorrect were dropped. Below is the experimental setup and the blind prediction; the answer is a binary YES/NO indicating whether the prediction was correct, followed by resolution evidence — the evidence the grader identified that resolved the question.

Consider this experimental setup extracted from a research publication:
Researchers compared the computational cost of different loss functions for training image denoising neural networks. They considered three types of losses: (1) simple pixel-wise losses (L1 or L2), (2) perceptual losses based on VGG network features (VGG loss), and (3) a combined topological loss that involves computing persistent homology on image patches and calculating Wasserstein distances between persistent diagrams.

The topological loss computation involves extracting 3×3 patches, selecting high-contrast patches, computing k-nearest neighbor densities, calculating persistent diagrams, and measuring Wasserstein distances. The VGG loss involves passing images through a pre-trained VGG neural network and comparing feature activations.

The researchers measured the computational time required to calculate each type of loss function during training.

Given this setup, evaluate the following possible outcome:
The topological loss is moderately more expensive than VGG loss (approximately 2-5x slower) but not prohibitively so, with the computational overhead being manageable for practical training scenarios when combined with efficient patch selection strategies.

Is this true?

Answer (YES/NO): YES